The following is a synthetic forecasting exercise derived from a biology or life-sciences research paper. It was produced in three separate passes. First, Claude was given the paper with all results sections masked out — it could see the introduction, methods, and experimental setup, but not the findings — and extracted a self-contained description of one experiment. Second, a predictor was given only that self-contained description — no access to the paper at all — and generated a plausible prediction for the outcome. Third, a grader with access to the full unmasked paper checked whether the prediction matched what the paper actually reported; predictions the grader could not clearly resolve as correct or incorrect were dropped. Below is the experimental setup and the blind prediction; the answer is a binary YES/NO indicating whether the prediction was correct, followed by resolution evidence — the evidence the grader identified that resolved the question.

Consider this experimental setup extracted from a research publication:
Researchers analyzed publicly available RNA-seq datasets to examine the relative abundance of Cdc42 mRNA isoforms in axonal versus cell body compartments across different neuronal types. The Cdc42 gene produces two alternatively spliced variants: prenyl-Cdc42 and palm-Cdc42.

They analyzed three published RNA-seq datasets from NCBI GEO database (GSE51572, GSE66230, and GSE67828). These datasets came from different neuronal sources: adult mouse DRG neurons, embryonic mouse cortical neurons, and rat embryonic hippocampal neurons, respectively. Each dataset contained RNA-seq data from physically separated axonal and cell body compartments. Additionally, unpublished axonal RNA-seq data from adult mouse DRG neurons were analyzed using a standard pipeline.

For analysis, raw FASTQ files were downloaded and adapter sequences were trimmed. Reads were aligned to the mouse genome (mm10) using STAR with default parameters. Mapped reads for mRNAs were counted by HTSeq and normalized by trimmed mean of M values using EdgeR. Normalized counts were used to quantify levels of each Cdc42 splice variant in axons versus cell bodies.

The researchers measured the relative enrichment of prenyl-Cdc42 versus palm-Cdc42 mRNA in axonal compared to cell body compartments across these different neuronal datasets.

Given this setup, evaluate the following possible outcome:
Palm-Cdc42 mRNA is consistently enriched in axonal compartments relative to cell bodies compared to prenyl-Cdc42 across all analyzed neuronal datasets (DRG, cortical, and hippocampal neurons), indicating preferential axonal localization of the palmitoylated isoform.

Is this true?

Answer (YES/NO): NO